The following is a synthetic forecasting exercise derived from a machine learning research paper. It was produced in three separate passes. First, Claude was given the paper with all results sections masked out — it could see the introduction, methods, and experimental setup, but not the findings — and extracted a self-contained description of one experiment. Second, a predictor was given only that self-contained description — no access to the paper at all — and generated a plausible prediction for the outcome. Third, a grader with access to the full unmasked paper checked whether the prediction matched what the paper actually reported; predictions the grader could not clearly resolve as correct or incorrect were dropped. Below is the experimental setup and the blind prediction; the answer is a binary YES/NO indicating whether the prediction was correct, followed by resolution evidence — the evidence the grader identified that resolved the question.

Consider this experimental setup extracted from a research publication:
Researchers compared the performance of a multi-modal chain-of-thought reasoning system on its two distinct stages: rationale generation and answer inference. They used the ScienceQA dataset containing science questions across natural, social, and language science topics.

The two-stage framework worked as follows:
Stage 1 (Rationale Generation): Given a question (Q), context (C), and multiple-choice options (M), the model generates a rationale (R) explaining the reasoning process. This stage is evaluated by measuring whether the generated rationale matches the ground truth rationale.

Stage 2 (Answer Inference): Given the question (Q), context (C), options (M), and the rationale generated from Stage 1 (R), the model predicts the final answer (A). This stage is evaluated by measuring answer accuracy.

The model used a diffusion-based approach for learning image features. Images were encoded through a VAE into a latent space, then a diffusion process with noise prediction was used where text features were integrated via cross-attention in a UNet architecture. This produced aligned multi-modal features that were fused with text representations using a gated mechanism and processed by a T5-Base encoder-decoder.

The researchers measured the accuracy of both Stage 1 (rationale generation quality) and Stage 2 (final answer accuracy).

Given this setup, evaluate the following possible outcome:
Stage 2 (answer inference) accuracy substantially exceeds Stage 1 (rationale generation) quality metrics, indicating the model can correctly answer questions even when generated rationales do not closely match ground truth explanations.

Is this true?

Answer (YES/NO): NO